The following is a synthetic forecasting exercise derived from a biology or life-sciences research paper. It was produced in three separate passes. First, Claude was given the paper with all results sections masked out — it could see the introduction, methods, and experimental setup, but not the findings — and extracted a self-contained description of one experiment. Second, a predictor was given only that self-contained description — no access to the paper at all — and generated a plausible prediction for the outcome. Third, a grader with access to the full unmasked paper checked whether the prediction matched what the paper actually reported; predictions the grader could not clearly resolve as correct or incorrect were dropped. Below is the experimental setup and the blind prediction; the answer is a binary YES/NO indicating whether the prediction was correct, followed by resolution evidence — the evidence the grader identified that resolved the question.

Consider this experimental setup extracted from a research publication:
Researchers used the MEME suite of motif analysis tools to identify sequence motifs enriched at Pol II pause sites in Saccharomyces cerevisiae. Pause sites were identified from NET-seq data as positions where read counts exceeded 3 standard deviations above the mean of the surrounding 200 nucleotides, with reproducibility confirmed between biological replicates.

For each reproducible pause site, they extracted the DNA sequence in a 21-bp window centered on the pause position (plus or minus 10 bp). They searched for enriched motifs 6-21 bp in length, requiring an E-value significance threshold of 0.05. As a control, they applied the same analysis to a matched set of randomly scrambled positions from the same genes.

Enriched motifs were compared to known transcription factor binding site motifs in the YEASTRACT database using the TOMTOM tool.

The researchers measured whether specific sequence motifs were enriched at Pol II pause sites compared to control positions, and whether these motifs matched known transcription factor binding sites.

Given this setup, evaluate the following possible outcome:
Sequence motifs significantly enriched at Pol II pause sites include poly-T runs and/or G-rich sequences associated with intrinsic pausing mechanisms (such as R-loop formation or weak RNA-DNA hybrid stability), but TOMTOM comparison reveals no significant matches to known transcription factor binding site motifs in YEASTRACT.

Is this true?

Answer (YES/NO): NO